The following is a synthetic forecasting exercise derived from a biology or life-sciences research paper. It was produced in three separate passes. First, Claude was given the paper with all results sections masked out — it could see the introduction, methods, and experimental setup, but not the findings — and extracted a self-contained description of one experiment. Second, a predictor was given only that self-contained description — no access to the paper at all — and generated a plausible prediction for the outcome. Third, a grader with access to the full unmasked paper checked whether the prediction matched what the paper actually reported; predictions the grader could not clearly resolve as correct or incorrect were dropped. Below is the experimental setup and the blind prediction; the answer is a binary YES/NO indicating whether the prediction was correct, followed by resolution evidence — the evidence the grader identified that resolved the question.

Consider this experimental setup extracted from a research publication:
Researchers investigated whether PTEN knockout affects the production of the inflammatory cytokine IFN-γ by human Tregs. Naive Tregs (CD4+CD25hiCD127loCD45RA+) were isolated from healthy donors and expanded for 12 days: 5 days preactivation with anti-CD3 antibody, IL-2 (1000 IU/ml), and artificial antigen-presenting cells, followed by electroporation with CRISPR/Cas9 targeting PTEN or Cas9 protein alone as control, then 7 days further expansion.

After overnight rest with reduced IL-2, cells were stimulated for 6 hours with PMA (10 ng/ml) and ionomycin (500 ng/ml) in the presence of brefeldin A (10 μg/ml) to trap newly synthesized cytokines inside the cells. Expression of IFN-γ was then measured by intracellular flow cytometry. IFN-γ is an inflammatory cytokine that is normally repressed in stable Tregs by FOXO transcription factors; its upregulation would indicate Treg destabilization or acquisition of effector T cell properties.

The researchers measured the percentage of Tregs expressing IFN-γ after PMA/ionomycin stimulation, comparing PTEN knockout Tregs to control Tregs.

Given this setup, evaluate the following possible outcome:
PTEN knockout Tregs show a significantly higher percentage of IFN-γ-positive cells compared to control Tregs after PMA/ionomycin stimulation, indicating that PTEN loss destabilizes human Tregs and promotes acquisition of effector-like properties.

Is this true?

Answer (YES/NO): NO